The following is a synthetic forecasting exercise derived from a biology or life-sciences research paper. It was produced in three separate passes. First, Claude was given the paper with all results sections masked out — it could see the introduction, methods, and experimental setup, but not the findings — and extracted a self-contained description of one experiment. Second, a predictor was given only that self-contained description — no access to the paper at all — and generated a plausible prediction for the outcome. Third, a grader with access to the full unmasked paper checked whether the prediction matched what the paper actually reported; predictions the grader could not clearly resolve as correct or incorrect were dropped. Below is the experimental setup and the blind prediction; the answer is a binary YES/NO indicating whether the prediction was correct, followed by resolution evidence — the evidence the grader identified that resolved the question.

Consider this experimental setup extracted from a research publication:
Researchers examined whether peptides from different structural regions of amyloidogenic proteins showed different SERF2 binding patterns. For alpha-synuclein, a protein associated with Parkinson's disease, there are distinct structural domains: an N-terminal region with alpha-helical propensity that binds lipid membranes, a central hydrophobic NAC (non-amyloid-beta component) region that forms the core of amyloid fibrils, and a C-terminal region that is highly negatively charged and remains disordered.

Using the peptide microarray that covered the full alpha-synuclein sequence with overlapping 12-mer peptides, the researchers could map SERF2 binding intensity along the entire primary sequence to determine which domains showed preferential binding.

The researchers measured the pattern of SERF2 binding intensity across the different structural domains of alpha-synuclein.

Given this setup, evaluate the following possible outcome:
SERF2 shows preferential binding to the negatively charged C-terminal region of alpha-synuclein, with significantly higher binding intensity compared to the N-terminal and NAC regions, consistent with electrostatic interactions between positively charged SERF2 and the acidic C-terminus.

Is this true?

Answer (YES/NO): YES